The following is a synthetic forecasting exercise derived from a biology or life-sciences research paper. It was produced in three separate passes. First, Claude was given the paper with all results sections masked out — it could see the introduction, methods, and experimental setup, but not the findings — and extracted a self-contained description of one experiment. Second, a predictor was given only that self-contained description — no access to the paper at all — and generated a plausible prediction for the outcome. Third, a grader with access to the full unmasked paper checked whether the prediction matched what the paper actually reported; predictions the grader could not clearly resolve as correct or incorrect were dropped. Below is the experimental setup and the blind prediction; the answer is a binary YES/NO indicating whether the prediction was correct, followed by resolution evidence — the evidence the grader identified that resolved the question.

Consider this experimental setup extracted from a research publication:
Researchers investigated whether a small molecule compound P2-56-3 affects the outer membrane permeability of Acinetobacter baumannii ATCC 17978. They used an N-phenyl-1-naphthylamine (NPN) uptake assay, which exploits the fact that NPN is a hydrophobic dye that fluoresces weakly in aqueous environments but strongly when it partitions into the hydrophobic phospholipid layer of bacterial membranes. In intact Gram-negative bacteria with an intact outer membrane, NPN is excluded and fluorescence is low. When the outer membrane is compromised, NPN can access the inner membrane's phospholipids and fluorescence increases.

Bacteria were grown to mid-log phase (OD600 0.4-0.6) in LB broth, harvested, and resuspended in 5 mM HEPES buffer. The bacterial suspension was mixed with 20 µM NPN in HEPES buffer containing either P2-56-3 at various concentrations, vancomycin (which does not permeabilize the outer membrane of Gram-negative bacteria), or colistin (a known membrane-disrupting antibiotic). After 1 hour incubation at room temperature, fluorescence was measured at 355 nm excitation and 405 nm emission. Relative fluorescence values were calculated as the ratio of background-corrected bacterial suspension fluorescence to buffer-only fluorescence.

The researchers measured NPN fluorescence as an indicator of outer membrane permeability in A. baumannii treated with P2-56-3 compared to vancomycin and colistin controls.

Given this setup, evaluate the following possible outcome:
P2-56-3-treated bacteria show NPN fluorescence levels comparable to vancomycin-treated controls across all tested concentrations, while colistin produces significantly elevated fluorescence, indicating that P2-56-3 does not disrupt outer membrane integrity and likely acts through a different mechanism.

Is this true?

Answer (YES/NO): NO